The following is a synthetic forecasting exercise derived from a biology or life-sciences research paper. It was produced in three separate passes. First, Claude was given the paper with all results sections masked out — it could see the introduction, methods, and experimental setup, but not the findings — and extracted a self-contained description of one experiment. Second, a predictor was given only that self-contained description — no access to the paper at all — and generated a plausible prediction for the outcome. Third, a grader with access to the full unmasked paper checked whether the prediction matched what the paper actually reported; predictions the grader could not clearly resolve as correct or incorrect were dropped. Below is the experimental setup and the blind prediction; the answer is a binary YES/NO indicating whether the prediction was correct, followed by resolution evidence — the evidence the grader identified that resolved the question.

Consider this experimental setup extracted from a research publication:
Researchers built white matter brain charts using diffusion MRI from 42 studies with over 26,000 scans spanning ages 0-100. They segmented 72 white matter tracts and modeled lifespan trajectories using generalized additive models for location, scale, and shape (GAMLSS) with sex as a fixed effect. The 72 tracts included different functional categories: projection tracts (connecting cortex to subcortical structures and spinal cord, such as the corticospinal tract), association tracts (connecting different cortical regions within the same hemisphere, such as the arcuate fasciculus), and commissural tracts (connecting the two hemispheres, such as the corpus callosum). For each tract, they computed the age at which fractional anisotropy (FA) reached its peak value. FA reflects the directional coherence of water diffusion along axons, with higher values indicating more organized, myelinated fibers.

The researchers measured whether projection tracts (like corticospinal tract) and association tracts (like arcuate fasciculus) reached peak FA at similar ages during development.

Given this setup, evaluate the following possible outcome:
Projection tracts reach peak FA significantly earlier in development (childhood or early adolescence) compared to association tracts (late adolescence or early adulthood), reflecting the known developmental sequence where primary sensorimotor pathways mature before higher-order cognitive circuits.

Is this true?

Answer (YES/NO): NO